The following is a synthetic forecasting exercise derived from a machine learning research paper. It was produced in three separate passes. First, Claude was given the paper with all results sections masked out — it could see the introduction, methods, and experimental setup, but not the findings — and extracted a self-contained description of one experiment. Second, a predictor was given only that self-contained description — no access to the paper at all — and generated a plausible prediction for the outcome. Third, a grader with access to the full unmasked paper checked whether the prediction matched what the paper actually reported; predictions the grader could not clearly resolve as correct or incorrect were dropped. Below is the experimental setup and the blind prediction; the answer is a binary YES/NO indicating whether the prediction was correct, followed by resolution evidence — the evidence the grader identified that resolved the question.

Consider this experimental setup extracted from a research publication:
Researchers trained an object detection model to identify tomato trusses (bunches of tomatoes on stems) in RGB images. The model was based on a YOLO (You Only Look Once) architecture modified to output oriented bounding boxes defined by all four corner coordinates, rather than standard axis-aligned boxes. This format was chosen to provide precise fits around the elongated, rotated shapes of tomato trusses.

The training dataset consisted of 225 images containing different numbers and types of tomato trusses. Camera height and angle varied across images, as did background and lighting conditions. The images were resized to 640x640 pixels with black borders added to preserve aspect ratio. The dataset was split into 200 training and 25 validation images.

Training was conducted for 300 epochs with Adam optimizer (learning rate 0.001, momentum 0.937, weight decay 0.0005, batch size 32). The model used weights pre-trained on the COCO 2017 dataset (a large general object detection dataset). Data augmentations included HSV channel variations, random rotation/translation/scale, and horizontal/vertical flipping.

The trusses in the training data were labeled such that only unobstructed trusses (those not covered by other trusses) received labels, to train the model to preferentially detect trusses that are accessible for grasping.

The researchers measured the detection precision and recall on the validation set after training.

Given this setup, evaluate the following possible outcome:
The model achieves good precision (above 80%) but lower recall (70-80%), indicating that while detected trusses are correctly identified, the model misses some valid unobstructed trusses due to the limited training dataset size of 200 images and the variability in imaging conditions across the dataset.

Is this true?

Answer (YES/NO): NO